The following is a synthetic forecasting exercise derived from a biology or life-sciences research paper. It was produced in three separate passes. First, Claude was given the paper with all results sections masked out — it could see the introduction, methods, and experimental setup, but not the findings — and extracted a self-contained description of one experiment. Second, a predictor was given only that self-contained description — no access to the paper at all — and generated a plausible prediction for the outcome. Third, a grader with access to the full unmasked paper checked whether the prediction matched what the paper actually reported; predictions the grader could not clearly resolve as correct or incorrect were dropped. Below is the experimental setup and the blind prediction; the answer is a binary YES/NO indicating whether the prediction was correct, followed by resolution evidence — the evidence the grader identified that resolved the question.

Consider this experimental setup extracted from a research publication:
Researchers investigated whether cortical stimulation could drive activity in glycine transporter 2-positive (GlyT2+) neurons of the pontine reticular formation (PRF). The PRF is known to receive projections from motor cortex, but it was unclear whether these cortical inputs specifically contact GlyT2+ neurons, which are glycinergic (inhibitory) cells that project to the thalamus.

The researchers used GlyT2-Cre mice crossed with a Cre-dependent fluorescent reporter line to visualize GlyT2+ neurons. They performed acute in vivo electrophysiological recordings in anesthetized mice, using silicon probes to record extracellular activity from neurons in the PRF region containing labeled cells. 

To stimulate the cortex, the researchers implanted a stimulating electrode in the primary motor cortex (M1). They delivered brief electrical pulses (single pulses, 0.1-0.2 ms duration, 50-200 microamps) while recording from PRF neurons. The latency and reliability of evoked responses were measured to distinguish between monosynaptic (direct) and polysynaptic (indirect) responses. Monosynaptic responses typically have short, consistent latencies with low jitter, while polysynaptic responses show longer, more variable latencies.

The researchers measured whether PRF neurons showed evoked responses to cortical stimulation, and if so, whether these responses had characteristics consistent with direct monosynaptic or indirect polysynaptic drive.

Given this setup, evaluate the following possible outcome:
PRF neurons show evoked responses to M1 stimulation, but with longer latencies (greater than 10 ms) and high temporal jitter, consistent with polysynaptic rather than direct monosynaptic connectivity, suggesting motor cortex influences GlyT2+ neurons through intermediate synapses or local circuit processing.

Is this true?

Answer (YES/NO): NO